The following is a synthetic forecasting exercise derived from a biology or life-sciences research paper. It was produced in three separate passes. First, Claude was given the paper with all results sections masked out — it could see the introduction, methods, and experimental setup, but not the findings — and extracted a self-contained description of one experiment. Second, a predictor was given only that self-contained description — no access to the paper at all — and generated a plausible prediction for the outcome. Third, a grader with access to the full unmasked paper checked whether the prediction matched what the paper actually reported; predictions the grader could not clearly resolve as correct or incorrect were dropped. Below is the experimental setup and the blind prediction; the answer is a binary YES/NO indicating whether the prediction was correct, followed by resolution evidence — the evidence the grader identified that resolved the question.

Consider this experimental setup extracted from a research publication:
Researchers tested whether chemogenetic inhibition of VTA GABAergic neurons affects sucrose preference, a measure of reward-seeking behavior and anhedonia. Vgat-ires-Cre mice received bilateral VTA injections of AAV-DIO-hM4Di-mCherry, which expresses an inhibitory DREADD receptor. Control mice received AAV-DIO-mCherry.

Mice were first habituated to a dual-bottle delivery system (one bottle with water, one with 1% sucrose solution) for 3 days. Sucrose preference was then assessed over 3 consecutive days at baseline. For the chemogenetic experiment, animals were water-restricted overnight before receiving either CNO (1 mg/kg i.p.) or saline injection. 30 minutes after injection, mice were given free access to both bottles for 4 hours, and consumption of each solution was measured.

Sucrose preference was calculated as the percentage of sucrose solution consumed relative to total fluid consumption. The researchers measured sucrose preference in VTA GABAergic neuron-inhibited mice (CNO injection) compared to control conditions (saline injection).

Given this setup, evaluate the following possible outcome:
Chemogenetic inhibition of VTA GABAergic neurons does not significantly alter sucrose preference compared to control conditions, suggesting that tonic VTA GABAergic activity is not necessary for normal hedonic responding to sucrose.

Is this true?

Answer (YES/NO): NO